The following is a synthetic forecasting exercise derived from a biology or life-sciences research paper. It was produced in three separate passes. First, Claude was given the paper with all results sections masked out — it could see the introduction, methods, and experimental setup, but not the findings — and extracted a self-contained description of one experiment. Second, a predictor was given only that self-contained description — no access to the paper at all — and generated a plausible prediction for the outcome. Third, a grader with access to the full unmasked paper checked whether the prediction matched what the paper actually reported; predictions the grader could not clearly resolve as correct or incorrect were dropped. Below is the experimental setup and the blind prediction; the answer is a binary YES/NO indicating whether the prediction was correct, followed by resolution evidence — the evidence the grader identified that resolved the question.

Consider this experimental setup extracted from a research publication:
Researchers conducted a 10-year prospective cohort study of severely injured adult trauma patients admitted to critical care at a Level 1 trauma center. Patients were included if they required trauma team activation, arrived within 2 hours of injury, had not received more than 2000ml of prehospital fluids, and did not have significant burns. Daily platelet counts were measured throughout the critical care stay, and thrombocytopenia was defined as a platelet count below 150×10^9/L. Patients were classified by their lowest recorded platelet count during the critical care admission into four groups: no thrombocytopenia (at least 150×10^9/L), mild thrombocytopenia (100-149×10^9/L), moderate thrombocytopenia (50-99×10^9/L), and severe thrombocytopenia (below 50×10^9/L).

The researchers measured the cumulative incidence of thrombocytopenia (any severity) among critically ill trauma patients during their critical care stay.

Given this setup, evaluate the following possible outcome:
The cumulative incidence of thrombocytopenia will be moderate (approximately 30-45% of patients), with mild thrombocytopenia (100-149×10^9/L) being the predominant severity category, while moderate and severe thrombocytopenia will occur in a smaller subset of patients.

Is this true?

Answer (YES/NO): NO